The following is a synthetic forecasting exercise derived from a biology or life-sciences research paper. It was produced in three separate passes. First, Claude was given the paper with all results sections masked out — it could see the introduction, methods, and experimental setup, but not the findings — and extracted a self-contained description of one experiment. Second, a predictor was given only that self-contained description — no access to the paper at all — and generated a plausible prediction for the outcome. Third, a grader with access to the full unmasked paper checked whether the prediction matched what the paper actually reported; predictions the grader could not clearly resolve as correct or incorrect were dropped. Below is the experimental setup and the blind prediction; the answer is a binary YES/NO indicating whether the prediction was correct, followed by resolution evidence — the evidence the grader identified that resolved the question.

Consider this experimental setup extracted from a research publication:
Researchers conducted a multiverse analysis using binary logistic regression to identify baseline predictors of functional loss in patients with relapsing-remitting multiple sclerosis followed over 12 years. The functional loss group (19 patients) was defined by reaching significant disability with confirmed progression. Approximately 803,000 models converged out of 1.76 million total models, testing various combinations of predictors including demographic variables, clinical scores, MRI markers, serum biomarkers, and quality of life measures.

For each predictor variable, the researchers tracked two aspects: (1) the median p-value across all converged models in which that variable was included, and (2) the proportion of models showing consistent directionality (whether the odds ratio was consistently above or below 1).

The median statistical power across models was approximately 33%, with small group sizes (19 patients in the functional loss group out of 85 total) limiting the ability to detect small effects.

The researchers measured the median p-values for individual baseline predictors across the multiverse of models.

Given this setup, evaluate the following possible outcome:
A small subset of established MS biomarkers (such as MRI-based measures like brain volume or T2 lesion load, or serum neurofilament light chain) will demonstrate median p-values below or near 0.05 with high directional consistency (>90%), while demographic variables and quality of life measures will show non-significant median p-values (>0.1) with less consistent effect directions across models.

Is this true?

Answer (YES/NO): NO